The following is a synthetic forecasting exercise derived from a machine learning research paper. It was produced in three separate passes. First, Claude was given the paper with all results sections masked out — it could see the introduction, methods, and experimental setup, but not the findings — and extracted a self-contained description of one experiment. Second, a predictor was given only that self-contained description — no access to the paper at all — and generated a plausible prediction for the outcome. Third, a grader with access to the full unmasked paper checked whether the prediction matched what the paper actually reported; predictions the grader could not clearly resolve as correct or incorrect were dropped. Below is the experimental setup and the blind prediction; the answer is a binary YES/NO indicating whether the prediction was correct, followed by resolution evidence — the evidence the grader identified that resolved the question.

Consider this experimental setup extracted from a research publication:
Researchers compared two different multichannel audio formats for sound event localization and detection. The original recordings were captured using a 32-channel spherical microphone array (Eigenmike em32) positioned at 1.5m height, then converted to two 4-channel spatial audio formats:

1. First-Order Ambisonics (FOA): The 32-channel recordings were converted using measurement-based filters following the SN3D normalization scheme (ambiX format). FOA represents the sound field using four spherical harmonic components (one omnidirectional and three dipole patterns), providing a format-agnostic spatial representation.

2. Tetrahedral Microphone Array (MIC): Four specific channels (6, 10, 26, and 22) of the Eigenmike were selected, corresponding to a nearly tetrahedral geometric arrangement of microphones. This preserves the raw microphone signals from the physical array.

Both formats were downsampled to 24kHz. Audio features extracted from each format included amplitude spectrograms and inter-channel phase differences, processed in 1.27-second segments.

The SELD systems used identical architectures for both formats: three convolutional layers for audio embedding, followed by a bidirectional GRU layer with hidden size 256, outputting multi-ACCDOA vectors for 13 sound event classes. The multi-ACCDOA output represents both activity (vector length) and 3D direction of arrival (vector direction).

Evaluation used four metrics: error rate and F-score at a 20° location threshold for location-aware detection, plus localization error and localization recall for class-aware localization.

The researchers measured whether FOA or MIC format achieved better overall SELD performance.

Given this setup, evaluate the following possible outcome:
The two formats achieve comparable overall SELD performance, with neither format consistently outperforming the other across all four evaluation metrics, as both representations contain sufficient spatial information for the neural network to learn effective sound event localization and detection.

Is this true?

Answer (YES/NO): NO